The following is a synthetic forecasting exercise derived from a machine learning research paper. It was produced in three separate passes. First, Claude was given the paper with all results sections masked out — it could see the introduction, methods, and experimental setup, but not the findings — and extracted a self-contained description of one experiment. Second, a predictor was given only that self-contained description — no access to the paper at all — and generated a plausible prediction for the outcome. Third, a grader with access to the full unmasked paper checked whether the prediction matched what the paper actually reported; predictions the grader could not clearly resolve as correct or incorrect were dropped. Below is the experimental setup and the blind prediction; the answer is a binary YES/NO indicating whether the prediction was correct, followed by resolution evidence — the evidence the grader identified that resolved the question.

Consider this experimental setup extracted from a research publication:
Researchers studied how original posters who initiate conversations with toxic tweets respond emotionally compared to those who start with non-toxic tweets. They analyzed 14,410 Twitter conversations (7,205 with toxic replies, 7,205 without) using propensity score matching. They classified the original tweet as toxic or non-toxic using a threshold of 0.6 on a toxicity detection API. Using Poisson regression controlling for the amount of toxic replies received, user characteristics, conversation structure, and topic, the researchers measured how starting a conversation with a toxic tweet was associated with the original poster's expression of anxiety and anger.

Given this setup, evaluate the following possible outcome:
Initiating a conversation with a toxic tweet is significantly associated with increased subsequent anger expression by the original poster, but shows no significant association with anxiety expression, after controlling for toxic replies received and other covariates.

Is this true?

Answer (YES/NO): NO